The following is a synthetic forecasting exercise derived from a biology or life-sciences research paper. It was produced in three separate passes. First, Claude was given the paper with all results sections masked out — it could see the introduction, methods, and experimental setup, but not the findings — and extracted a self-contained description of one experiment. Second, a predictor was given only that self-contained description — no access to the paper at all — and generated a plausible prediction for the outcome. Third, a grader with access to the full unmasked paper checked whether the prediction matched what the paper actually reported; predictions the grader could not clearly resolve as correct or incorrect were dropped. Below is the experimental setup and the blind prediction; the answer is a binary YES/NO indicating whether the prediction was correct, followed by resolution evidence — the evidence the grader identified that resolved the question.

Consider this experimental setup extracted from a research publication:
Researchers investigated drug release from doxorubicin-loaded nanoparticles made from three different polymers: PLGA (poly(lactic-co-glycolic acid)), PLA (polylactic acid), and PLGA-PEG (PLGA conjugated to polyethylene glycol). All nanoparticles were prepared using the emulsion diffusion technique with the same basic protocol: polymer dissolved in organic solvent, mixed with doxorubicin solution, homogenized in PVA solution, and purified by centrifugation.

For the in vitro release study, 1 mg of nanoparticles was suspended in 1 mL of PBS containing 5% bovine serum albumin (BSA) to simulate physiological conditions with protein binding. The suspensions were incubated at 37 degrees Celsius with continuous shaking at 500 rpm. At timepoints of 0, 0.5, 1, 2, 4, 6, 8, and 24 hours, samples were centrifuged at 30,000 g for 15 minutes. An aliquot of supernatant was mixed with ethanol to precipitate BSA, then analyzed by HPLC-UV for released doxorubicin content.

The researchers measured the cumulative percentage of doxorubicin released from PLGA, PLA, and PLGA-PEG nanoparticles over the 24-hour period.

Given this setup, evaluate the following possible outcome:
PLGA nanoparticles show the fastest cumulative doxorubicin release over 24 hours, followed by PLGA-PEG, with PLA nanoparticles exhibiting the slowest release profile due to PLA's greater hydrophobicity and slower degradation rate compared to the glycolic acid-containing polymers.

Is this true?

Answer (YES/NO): NO